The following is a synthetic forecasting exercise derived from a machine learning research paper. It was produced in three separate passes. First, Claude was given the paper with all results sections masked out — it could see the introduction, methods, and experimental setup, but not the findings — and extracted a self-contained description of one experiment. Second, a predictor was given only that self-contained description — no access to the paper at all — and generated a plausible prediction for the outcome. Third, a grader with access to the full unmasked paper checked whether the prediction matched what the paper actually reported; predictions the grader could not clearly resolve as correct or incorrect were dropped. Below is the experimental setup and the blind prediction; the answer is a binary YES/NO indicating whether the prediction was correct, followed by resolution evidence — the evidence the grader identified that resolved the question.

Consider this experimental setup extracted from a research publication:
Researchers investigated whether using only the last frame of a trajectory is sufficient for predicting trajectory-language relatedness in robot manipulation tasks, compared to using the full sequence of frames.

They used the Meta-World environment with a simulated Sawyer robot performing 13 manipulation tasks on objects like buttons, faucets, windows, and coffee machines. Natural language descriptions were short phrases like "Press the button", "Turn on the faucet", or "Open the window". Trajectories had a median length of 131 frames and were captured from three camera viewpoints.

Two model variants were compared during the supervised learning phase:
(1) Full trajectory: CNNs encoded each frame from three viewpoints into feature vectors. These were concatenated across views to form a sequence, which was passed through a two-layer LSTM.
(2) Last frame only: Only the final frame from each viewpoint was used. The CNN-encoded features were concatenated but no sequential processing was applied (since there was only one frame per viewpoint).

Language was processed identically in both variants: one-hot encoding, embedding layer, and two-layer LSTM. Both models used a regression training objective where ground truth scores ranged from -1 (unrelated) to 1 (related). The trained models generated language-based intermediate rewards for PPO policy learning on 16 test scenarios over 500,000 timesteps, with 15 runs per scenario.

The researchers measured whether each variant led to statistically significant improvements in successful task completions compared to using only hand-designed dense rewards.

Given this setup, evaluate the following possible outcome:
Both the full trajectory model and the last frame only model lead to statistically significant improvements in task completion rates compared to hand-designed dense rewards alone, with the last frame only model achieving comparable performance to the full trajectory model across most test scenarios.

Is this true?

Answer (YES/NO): YES